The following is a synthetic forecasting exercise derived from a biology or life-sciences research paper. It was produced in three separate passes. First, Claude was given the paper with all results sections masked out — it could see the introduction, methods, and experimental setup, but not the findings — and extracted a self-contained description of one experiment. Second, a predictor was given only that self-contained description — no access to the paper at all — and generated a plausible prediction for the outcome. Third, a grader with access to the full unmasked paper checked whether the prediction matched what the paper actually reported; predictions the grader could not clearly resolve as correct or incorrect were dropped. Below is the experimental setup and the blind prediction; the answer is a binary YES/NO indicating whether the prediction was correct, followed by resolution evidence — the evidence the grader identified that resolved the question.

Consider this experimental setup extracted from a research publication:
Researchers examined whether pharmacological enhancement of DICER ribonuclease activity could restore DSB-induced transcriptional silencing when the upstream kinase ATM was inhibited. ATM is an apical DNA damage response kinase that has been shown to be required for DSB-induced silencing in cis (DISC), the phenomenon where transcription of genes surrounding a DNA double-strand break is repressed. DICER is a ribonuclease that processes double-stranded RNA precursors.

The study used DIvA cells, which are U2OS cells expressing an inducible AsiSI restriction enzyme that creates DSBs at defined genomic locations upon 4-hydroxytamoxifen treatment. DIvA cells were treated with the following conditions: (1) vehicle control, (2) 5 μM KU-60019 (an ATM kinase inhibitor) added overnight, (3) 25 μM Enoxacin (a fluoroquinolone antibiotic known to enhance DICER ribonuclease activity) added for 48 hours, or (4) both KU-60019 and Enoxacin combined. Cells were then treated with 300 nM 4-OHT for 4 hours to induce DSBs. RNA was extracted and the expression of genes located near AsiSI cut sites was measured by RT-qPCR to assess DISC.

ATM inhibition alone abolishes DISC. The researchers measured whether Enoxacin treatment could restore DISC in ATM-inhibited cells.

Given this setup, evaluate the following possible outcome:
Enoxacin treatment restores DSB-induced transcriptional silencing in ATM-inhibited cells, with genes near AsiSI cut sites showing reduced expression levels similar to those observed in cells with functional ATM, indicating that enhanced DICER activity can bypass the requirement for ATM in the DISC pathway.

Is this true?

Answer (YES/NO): YES